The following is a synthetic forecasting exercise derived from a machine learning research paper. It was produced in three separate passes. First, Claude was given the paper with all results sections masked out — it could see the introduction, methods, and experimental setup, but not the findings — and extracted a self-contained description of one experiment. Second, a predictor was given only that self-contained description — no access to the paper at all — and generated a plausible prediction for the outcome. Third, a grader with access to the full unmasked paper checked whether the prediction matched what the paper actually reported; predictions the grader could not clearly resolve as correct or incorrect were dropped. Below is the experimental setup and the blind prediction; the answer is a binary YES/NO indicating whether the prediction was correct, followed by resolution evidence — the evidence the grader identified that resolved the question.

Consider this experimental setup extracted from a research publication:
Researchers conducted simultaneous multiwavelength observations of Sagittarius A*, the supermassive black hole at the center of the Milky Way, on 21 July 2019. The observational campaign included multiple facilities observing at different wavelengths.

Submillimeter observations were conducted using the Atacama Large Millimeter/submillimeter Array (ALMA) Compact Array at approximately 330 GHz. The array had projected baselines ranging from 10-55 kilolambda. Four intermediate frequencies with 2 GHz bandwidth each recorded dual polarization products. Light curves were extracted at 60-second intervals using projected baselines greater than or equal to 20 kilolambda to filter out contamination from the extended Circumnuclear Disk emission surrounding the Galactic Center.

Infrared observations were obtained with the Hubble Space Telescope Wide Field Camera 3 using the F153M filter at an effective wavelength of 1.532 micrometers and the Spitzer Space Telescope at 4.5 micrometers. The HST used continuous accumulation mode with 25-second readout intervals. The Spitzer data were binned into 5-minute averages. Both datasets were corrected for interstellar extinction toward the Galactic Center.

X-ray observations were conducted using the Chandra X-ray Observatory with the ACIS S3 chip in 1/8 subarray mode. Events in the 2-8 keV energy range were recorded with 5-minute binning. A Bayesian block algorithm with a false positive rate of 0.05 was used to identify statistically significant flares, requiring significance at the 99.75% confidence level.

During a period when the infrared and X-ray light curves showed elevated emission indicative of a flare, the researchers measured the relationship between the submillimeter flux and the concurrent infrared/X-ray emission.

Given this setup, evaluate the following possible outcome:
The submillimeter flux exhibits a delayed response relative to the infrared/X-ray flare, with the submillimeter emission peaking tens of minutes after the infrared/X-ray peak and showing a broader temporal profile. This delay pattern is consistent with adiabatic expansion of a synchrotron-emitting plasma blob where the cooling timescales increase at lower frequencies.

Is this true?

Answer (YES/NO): NO